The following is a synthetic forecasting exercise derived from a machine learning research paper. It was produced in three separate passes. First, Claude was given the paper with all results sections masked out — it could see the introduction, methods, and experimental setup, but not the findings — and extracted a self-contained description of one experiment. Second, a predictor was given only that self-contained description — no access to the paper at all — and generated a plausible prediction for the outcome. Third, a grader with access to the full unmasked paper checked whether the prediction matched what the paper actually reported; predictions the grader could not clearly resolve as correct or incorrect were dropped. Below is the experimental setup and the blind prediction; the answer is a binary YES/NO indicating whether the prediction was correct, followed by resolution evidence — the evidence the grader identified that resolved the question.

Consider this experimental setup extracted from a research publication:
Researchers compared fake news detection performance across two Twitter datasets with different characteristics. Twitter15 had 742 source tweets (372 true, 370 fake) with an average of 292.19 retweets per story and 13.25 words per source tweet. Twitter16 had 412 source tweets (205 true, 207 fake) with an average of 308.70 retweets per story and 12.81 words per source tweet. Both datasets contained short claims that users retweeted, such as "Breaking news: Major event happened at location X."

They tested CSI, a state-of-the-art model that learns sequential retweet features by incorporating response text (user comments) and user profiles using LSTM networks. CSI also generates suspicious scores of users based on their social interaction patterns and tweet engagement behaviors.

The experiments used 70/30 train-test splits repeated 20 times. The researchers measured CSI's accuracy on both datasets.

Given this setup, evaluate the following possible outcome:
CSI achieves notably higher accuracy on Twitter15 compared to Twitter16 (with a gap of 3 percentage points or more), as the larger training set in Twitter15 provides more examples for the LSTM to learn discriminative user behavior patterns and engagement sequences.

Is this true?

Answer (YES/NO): YES